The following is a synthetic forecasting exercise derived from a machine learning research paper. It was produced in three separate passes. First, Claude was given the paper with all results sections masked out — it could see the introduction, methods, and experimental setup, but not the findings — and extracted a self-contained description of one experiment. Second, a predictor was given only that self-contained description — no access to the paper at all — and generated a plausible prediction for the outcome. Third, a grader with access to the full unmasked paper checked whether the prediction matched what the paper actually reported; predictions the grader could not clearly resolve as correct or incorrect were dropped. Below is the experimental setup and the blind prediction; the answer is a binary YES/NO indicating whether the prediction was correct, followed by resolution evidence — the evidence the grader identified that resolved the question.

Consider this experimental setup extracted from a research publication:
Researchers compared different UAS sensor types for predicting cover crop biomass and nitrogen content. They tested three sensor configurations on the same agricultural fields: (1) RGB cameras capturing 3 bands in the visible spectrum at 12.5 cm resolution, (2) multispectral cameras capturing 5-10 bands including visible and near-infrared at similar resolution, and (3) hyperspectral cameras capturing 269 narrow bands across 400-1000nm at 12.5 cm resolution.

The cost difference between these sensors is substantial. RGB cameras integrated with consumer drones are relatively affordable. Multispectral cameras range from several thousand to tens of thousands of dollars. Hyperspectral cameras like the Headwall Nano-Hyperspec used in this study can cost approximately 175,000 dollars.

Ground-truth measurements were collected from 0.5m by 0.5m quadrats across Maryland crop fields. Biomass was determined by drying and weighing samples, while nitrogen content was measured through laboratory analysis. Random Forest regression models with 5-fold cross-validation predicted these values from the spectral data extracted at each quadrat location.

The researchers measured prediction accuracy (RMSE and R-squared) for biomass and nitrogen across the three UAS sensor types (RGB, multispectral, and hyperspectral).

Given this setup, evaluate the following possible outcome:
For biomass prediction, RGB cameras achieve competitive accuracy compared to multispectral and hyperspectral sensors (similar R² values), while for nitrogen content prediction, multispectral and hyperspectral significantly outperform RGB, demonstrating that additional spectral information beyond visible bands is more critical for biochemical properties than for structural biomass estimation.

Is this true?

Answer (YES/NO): YES